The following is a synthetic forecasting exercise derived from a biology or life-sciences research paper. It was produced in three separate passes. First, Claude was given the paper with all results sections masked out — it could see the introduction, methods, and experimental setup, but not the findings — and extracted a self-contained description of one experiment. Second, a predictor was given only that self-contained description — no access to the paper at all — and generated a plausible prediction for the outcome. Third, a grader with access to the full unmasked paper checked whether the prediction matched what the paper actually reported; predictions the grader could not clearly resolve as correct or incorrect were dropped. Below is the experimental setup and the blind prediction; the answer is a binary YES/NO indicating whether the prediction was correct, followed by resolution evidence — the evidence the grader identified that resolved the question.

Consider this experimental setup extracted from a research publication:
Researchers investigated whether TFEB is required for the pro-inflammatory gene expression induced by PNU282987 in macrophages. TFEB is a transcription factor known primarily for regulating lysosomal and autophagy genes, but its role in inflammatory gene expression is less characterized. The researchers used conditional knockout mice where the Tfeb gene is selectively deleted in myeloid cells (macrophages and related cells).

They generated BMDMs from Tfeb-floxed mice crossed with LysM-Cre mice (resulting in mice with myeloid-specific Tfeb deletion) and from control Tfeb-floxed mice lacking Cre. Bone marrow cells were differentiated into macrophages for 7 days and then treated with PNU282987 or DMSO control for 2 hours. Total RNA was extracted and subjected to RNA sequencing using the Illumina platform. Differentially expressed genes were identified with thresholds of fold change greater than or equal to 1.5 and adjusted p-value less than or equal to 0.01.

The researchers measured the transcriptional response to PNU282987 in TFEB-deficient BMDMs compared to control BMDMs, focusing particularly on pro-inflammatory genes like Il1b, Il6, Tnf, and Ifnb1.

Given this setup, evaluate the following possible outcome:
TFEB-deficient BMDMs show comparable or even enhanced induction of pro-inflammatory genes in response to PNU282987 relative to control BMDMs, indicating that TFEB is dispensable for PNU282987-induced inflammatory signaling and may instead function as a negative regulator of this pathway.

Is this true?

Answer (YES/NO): NO